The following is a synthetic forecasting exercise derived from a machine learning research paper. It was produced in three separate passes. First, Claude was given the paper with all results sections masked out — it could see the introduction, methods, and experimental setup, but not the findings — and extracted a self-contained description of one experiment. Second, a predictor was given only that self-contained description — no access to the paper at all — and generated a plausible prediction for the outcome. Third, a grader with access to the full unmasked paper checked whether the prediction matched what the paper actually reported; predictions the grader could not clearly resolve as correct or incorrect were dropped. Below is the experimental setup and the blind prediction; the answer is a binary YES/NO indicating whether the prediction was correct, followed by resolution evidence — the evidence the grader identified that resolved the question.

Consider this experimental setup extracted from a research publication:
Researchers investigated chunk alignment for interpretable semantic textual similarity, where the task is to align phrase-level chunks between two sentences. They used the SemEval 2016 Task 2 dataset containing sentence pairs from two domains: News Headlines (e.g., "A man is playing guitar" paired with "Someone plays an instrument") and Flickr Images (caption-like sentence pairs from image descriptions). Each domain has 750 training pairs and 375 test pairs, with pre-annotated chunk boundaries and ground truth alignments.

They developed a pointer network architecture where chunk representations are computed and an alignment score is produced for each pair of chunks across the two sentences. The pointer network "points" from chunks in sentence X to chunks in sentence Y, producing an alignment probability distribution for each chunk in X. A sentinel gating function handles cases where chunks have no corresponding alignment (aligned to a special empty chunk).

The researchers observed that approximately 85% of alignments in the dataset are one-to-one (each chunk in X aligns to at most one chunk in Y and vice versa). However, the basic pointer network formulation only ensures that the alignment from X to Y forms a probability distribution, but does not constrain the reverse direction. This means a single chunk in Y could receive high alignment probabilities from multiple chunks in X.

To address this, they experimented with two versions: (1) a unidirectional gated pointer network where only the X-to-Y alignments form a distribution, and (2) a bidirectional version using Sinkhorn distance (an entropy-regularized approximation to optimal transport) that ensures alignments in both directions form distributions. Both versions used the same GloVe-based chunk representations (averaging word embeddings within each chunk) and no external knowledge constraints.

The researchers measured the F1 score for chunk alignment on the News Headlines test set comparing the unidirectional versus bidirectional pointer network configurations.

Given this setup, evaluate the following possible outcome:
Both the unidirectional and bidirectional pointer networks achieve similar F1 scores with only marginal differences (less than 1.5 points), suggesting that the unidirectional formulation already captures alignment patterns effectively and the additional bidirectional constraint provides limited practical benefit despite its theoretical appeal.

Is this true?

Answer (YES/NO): NO